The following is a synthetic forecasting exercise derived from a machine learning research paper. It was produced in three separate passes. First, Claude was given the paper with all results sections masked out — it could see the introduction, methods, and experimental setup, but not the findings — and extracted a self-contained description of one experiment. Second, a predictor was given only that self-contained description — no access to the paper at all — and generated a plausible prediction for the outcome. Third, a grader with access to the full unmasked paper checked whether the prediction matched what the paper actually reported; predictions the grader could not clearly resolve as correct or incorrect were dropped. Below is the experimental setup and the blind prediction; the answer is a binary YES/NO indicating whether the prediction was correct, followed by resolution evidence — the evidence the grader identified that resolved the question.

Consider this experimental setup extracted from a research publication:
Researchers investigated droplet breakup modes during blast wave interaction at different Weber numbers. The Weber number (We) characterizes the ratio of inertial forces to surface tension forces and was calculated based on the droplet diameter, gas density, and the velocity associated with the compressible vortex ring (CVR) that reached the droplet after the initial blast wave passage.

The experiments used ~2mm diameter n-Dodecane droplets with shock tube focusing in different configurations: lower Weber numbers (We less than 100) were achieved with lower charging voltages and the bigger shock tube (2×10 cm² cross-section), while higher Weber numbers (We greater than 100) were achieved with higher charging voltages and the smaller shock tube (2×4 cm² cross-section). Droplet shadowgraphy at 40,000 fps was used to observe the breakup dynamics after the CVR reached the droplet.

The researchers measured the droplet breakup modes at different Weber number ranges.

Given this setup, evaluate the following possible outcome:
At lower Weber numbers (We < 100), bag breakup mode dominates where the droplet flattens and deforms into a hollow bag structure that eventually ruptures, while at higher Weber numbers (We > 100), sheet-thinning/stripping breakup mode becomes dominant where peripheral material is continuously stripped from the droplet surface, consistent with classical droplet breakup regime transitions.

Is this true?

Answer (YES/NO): YES